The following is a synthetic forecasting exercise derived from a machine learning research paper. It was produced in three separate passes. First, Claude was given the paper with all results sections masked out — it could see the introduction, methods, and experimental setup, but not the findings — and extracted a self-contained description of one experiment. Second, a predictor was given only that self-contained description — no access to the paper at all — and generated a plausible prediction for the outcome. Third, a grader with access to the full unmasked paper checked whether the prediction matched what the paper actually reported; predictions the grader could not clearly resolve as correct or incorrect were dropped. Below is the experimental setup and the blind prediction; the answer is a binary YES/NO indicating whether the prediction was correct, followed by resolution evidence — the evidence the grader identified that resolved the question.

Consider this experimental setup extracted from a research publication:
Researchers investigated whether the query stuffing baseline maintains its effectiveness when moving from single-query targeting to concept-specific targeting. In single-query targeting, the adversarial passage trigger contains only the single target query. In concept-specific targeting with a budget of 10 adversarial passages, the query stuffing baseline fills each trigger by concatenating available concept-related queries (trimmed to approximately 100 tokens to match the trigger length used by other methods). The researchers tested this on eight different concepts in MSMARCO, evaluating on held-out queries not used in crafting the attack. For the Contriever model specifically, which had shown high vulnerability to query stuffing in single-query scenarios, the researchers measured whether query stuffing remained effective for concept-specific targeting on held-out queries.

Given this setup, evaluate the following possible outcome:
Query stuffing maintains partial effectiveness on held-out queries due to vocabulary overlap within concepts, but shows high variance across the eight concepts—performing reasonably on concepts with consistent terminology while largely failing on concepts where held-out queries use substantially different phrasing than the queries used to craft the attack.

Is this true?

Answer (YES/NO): NO